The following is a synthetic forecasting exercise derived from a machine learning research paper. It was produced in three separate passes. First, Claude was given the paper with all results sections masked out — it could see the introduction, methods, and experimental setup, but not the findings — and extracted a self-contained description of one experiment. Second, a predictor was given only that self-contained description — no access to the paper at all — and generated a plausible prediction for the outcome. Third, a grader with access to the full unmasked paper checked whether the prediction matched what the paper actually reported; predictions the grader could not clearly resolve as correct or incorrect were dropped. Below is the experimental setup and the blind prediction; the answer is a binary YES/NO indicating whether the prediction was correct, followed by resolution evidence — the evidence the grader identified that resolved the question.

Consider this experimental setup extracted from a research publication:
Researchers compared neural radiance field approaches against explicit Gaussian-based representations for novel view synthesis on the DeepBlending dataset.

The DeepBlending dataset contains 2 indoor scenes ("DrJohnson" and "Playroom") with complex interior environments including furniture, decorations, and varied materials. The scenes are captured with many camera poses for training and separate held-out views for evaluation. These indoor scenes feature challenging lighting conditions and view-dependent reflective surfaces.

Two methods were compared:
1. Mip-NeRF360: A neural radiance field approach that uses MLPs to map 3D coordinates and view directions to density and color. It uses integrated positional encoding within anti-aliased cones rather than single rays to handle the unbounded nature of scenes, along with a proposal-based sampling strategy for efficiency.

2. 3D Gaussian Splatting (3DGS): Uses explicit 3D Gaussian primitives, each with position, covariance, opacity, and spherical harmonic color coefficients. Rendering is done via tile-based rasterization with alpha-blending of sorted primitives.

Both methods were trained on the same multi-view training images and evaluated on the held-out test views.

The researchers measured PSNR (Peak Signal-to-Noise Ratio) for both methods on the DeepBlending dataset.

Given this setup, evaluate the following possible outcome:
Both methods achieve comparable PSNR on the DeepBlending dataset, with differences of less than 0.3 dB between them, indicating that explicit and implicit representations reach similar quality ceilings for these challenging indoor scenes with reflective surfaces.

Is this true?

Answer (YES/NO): YES